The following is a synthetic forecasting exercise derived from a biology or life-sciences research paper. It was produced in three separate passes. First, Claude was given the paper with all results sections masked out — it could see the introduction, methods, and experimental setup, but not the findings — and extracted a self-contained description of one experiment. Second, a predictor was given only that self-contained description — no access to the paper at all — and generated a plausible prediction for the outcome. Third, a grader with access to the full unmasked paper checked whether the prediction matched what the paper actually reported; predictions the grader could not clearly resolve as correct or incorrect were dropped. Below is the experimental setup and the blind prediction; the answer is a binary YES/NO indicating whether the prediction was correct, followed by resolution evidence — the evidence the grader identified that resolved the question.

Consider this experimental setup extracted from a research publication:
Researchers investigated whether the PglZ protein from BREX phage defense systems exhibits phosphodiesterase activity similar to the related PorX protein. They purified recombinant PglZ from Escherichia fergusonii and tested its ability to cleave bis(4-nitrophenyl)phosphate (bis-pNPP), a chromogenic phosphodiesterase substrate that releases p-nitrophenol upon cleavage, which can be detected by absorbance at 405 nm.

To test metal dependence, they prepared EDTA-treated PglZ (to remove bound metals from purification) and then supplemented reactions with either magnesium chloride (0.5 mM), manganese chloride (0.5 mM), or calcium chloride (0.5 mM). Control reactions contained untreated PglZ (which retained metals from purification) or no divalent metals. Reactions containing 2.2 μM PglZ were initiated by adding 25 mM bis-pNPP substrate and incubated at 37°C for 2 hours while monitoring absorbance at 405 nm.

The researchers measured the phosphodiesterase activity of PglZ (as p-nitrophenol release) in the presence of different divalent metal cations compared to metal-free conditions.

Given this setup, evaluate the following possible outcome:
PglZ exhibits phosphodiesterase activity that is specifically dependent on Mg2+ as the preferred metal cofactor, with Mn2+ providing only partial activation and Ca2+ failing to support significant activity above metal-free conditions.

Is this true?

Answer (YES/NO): NO